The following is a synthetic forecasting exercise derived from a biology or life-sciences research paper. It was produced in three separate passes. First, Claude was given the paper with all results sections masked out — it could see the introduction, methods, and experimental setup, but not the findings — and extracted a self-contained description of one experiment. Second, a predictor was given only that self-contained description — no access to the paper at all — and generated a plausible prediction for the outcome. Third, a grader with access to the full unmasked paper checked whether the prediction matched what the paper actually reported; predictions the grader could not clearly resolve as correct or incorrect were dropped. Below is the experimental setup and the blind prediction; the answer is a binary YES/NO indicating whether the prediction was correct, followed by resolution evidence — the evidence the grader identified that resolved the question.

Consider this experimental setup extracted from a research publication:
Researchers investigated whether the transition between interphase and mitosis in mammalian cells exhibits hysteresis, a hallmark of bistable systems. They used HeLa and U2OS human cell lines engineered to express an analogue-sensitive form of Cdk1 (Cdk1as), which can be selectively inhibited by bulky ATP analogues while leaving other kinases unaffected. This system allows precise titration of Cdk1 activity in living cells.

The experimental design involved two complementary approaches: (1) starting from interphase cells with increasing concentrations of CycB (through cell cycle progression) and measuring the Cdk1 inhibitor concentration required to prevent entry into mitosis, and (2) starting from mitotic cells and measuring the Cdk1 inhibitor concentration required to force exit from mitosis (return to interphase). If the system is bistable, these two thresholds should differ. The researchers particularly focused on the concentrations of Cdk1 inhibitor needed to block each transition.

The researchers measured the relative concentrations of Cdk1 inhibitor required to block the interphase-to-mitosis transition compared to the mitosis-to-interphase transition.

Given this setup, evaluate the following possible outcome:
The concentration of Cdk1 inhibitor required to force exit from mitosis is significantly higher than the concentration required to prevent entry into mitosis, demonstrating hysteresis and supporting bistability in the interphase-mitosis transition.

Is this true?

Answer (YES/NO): YES